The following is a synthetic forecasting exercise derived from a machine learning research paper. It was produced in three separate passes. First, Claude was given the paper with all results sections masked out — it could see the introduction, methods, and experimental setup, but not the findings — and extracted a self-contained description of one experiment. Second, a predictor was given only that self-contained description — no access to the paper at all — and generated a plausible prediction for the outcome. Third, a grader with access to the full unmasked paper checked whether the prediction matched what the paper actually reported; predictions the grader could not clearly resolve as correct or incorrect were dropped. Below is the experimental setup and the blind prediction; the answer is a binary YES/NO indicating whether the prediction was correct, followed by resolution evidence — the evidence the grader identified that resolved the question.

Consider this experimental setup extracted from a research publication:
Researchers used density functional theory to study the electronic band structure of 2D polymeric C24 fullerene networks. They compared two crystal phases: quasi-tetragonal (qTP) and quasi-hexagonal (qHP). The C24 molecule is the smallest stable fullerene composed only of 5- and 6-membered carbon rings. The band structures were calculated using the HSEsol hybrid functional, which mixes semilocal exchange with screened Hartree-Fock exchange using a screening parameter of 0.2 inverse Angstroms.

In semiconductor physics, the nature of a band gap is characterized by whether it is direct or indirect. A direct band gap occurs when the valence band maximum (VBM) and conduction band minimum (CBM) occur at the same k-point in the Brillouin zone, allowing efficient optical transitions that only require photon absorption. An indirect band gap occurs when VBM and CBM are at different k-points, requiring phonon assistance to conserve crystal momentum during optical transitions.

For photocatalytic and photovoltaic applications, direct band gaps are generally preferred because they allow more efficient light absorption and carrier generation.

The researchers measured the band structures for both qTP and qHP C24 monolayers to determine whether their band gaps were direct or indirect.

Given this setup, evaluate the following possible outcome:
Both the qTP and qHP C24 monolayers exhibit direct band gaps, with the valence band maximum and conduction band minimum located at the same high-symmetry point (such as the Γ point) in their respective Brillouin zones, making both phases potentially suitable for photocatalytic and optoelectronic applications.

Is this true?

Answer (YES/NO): NO